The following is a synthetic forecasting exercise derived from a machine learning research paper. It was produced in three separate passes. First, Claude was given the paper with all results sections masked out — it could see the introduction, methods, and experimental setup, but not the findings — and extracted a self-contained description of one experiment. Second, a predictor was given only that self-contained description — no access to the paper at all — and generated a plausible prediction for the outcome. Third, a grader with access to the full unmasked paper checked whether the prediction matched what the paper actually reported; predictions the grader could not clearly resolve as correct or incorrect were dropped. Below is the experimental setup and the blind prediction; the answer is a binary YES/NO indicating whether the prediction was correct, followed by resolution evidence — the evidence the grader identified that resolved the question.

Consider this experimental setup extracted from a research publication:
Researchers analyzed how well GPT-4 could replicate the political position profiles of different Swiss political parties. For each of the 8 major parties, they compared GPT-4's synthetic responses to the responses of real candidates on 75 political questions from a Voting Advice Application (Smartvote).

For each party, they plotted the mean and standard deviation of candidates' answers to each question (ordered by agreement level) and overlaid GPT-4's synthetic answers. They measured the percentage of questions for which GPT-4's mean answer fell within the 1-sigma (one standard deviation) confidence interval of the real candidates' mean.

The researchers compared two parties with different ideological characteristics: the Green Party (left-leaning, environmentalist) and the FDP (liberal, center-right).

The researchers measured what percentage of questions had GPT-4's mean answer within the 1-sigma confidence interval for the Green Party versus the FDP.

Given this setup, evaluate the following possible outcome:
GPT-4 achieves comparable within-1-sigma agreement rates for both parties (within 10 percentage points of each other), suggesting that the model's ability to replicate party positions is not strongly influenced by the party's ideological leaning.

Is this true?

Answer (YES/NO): NO